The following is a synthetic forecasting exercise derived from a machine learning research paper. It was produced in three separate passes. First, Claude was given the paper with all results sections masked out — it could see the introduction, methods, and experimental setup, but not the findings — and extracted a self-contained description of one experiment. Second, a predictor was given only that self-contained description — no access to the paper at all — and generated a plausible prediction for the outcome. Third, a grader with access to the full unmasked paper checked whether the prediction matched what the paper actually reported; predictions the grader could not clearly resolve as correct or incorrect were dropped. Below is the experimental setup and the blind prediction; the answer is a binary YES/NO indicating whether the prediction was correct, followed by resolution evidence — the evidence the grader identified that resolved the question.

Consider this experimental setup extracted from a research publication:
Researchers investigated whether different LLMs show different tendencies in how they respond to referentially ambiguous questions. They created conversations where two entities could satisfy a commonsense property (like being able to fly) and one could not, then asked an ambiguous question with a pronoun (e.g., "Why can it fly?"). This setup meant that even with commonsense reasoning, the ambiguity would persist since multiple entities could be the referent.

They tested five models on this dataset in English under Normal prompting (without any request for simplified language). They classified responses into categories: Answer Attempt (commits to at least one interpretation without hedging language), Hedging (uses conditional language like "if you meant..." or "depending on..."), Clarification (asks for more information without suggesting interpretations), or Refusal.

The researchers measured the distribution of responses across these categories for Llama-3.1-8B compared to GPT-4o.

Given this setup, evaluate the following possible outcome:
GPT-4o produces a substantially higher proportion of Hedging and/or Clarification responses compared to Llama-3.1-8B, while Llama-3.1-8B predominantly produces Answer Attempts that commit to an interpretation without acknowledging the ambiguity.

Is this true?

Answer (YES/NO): YES